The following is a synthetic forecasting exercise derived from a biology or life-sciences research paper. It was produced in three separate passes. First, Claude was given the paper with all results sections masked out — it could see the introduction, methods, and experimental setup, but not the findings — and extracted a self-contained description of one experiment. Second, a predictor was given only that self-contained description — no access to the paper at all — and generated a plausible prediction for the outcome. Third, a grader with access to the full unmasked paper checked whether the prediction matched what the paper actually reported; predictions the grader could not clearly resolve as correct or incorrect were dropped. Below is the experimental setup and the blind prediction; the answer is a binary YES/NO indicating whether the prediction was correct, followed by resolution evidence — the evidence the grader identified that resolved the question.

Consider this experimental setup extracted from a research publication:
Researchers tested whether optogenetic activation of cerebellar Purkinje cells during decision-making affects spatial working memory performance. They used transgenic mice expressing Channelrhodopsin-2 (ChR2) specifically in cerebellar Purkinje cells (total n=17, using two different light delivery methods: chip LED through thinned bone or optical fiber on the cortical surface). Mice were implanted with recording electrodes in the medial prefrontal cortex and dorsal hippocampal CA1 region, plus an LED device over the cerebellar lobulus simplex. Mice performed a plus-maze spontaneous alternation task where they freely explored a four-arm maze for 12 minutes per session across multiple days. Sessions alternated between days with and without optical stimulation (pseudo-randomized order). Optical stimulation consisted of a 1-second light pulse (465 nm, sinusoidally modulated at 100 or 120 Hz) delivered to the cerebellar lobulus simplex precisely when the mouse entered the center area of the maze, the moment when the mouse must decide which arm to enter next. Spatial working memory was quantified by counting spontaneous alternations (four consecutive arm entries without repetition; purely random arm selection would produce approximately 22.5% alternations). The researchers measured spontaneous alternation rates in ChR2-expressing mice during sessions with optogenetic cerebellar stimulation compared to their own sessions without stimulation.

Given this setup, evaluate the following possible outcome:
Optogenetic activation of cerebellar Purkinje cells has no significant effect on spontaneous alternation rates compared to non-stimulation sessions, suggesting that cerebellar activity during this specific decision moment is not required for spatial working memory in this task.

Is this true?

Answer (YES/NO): NO